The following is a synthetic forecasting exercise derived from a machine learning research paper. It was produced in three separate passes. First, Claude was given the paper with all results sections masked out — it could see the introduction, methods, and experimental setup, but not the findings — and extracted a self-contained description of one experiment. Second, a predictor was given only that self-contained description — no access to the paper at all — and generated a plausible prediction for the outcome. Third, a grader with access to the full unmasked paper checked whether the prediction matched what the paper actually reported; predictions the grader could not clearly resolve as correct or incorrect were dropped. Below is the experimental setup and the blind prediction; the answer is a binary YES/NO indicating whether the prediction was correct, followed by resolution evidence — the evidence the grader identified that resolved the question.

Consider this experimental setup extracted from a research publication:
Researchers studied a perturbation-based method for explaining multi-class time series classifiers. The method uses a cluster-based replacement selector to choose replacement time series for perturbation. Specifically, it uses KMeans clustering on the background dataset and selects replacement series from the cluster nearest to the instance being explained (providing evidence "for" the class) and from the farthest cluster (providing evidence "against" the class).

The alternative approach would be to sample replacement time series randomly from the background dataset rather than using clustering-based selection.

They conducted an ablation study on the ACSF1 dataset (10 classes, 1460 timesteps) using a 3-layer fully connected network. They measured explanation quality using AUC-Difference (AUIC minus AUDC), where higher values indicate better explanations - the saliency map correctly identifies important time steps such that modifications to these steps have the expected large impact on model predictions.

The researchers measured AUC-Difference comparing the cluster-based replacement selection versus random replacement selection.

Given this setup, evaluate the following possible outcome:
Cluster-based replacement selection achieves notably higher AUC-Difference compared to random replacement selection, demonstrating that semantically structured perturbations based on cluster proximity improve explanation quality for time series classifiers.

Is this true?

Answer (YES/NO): YES